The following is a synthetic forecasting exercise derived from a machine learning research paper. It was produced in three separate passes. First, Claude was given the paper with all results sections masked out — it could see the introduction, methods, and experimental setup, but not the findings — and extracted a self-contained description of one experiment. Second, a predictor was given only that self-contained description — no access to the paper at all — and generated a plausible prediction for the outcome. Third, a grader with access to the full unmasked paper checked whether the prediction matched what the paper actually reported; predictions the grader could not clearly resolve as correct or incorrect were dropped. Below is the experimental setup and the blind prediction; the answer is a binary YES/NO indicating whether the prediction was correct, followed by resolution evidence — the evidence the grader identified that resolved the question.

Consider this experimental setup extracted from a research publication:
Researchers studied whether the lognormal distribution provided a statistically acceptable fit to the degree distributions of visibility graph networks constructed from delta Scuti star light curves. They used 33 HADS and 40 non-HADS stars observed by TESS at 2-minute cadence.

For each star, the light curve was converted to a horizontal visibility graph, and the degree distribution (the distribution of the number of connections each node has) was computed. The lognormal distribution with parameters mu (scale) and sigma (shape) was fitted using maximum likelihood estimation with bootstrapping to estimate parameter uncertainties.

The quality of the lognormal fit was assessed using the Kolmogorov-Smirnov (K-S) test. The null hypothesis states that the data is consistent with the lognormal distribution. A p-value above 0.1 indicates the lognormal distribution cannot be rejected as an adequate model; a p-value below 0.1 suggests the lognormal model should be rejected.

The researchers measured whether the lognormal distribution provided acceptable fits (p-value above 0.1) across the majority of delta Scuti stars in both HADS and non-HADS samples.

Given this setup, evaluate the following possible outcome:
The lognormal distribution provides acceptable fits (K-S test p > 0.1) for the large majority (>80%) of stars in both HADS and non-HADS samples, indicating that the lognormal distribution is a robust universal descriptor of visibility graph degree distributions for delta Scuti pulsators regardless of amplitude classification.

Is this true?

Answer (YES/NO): YES